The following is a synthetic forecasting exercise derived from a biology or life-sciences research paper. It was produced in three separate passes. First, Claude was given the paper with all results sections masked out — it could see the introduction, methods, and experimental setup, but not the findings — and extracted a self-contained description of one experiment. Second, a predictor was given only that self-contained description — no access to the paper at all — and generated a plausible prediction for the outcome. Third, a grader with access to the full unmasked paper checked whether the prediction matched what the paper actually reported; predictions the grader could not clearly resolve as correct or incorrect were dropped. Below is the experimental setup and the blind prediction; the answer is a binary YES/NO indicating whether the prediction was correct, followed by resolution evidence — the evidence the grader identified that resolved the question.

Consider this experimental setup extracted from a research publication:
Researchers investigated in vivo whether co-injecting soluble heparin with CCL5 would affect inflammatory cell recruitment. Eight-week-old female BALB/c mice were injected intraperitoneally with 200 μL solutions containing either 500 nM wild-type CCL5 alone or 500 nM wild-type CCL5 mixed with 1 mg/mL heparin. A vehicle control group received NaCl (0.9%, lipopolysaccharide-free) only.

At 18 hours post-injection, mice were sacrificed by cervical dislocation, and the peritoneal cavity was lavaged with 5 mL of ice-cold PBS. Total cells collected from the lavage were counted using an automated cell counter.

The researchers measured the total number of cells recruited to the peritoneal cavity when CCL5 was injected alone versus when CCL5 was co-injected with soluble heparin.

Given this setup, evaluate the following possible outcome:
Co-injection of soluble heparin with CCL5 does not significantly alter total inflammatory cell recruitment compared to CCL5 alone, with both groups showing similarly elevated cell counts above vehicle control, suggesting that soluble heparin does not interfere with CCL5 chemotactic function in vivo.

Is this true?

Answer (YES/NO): NO